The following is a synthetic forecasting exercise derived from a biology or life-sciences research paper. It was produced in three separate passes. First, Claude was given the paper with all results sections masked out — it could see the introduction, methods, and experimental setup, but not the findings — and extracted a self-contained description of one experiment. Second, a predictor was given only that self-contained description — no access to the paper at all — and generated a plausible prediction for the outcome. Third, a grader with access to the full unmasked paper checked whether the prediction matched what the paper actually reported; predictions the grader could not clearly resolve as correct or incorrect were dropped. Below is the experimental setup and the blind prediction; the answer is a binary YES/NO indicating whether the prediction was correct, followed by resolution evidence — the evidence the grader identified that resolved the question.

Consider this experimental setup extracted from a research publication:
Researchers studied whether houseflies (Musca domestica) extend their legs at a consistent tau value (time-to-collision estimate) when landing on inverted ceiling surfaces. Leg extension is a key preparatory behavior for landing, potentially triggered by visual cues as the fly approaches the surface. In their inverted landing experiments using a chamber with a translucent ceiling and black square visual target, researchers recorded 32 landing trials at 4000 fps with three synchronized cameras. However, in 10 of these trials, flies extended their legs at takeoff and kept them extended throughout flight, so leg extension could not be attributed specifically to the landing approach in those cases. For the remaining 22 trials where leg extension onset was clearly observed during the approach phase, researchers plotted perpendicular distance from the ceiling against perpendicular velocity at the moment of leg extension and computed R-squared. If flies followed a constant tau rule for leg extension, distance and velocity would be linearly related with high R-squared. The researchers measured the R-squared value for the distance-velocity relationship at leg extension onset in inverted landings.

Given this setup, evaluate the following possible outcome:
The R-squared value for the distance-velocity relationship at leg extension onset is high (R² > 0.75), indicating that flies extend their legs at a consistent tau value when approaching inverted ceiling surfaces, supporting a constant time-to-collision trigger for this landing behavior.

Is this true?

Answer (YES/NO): NO